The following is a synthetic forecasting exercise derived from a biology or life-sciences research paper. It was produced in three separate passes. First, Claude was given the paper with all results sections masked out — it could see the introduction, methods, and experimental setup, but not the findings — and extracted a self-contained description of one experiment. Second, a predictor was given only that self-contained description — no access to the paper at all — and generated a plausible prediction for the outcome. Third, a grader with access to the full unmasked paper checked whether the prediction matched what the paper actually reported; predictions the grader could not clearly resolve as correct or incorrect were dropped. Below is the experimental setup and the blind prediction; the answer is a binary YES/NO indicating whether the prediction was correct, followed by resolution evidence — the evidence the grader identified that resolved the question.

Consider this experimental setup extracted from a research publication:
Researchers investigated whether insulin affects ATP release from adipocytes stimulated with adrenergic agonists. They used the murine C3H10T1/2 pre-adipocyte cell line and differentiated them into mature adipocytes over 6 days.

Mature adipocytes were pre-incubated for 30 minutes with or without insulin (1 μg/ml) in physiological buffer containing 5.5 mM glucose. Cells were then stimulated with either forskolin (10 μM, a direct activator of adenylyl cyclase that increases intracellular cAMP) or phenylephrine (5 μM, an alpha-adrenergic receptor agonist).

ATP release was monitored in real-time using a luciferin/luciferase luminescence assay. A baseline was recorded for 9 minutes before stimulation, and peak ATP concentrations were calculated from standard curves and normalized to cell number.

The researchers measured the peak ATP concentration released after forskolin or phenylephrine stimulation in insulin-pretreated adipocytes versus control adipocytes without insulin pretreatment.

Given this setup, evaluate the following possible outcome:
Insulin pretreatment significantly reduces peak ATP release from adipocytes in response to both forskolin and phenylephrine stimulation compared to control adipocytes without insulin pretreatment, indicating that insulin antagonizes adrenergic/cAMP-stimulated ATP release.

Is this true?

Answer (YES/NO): YES